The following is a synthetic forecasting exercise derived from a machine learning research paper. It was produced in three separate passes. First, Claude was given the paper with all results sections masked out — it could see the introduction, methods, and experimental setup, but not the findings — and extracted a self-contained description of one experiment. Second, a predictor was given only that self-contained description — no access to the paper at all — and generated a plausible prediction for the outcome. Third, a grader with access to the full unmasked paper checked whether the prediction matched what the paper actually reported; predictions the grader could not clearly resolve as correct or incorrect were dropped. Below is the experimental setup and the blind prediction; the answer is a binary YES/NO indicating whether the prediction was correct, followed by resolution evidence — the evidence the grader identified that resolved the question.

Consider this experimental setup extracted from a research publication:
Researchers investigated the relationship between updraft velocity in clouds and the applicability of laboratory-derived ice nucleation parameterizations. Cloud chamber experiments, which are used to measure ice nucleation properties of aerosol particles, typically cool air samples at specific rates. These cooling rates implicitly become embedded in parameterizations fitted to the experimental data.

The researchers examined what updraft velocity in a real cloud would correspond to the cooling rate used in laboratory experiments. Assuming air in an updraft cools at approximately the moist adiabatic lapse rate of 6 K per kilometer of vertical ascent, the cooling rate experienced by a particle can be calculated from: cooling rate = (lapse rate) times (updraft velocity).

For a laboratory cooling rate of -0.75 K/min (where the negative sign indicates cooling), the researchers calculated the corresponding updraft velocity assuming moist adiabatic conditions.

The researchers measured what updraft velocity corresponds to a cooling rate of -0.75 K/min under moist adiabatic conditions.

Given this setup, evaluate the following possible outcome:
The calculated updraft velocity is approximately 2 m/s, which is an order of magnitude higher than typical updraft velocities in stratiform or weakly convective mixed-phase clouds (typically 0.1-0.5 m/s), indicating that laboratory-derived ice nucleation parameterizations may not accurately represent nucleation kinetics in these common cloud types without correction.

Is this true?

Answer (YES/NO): YES